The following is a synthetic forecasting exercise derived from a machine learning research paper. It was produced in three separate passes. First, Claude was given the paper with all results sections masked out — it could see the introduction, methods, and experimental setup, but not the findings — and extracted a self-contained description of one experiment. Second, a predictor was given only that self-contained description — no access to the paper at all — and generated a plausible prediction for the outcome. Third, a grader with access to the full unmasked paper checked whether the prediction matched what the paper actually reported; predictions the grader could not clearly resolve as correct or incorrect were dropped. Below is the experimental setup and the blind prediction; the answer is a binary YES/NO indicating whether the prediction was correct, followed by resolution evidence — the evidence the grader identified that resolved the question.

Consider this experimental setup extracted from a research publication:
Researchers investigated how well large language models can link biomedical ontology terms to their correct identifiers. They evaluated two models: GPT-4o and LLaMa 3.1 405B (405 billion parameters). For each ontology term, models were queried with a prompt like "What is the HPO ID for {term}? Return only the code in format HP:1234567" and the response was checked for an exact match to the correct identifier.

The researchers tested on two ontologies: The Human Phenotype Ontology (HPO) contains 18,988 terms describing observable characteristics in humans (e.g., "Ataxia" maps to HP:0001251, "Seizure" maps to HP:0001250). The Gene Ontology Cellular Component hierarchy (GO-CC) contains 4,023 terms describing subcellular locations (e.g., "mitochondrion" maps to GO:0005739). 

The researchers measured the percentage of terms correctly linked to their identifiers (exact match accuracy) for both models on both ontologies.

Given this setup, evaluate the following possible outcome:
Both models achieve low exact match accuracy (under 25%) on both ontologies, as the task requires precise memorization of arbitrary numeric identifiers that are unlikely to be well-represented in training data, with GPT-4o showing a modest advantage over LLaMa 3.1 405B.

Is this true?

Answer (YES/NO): NO